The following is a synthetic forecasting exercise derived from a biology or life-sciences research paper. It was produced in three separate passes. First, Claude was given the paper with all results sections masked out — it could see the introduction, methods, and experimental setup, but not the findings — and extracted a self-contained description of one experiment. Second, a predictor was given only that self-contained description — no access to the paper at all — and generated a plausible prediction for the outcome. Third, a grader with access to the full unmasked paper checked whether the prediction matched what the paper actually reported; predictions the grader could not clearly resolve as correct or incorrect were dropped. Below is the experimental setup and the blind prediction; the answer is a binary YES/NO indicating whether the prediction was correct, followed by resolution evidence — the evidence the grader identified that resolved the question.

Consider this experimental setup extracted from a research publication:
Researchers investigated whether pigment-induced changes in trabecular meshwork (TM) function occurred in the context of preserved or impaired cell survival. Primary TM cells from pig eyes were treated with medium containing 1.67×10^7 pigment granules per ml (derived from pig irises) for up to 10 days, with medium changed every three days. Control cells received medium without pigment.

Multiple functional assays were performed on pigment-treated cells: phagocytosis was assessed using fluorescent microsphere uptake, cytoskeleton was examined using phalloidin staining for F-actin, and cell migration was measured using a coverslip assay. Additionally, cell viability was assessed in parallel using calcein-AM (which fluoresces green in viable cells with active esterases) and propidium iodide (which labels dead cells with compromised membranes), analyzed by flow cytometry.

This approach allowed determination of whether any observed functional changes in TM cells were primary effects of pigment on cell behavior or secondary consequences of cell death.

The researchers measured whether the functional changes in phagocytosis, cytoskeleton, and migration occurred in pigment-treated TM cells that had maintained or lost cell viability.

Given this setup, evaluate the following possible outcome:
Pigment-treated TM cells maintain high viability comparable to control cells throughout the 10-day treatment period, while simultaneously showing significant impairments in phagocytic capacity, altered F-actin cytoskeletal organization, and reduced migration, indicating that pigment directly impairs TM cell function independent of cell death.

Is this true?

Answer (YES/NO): NO